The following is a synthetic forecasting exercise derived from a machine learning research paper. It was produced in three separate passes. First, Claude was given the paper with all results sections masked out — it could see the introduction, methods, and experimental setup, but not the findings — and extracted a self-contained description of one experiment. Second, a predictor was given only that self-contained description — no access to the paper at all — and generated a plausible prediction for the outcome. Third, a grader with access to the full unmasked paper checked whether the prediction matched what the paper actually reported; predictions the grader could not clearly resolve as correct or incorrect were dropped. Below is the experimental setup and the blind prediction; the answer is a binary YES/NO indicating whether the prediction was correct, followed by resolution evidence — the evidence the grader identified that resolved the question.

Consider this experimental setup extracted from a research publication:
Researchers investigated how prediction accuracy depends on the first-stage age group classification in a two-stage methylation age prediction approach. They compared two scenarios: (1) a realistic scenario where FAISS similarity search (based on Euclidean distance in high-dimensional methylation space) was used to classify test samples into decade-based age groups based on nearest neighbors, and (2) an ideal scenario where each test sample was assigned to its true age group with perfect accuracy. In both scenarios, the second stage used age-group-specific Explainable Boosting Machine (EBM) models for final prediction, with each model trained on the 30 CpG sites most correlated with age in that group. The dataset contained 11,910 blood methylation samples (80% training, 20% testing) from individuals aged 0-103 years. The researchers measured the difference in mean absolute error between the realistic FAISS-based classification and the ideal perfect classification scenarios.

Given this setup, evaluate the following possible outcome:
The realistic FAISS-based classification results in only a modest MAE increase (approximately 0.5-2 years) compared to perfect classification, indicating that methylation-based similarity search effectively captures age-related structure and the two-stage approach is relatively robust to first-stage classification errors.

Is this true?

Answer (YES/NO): NO